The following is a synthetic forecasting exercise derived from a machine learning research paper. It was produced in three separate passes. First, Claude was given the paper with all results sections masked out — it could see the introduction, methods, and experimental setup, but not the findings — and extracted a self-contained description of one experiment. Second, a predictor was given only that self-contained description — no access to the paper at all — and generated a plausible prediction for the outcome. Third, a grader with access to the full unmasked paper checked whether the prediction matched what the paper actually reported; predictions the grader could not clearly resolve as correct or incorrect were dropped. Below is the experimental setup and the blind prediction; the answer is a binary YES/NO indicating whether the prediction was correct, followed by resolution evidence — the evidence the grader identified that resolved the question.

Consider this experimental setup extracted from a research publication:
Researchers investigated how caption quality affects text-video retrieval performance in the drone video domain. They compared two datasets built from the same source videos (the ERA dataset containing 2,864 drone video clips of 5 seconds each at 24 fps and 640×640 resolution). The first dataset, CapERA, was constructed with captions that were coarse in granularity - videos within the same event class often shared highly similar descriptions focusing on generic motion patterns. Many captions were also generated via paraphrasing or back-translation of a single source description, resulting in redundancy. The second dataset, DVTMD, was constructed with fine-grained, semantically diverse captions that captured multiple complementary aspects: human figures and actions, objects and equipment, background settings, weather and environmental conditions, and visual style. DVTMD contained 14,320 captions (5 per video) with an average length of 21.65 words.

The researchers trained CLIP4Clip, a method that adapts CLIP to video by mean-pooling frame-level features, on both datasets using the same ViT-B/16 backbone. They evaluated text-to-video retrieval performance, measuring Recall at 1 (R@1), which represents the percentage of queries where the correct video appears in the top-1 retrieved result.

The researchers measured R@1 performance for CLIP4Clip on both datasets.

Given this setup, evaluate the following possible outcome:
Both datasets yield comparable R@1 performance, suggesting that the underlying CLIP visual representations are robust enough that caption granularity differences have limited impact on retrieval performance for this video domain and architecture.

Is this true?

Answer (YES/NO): NO